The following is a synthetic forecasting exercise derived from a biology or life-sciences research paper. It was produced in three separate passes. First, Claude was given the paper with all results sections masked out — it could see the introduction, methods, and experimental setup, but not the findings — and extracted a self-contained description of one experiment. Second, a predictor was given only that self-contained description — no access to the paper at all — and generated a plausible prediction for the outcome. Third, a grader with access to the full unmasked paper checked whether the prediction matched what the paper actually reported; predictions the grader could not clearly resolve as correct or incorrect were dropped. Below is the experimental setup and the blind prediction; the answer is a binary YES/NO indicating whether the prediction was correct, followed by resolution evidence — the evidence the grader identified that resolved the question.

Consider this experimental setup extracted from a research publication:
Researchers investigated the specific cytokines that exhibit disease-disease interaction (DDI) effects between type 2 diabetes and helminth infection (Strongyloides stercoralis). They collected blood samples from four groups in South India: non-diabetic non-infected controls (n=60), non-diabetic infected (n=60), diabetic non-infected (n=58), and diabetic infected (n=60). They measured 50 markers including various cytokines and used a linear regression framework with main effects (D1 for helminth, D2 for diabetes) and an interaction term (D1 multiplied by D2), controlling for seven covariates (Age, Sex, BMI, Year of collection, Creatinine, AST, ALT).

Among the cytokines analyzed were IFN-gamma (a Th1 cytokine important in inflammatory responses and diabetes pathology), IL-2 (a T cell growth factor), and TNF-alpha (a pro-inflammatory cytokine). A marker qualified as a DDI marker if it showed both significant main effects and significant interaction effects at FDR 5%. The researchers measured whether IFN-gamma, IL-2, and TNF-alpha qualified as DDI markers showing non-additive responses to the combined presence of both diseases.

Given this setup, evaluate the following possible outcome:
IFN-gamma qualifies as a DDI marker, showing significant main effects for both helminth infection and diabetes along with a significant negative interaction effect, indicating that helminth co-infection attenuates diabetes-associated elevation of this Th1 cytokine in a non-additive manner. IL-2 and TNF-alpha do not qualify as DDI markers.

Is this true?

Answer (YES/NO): NO